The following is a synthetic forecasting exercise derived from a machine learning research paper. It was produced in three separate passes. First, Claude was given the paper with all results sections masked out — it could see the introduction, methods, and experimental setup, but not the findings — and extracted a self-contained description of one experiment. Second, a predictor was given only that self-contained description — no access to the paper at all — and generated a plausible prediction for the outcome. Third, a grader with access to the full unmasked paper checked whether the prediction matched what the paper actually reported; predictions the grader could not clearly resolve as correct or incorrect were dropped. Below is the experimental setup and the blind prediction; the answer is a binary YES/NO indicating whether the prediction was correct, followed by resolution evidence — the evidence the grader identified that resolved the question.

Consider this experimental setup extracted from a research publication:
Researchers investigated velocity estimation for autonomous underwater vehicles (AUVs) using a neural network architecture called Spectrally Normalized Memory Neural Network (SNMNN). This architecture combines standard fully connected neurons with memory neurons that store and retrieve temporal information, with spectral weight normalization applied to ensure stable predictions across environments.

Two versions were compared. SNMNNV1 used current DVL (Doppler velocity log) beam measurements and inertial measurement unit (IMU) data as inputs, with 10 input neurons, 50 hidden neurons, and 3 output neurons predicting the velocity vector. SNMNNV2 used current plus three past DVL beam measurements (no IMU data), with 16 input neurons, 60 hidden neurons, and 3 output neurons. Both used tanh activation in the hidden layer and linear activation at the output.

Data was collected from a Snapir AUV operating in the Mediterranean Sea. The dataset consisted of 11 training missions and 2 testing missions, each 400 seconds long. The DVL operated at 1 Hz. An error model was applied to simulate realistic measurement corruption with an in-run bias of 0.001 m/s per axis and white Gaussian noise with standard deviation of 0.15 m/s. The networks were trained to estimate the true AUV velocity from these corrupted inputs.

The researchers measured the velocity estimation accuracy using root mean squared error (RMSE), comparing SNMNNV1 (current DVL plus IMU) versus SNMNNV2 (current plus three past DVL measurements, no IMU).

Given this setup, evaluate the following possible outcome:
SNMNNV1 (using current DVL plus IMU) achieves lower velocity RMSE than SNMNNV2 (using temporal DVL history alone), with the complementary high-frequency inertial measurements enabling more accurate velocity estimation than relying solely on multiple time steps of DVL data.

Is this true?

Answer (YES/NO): NO